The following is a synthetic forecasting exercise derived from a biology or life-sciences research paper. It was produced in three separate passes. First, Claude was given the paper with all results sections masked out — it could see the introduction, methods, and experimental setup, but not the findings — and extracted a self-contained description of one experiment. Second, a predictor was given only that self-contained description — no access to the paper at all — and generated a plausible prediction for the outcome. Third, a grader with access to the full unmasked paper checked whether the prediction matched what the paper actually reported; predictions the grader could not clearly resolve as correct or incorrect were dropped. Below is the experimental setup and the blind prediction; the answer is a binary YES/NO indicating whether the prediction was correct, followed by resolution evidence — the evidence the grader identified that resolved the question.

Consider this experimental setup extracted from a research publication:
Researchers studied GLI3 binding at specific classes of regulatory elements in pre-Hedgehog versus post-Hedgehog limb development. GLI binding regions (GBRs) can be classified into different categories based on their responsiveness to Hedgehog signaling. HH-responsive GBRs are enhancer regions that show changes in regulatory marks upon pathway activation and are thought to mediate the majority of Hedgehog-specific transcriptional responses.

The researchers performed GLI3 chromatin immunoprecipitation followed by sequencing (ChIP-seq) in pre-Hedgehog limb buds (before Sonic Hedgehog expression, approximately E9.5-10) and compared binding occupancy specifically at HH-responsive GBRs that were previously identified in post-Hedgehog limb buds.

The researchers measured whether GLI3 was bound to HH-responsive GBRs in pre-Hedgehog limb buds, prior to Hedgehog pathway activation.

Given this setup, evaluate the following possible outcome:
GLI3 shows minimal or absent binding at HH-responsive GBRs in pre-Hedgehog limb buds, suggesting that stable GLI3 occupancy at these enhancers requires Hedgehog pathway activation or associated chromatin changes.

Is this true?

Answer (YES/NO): NO